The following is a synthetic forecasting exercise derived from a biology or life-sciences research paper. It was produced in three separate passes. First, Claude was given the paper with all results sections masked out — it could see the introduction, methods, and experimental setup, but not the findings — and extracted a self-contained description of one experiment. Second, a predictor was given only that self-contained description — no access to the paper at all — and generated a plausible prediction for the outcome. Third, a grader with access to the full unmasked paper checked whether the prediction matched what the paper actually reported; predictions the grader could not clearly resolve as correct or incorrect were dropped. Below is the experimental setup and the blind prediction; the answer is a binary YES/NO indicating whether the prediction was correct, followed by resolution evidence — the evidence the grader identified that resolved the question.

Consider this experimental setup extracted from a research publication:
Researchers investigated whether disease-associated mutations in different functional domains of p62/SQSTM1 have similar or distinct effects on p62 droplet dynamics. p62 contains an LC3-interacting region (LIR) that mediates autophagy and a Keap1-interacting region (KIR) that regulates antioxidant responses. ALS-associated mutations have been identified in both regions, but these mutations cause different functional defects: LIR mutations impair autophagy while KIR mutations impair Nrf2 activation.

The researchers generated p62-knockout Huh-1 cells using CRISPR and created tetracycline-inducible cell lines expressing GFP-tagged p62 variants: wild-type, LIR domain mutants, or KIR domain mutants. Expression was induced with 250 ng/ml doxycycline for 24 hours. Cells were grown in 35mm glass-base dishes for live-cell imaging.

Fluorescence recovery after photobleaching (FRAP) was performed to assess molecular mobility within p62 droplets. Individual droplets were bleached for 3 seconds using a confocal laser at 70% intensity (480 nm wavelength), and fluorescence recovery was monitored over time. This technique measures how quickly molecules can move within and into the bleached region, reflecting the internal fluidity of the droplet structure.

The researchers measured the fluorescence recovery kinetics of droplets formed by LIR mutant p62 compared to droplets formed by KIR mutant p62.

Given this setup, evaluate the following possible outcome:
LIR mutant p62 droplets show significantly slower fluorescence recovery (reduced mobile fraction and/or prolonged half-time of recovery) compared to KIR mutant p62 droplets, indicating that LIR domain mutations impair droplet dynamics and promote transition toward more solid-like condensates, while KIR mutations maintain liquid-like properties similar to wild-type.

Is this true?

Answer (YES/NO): NO